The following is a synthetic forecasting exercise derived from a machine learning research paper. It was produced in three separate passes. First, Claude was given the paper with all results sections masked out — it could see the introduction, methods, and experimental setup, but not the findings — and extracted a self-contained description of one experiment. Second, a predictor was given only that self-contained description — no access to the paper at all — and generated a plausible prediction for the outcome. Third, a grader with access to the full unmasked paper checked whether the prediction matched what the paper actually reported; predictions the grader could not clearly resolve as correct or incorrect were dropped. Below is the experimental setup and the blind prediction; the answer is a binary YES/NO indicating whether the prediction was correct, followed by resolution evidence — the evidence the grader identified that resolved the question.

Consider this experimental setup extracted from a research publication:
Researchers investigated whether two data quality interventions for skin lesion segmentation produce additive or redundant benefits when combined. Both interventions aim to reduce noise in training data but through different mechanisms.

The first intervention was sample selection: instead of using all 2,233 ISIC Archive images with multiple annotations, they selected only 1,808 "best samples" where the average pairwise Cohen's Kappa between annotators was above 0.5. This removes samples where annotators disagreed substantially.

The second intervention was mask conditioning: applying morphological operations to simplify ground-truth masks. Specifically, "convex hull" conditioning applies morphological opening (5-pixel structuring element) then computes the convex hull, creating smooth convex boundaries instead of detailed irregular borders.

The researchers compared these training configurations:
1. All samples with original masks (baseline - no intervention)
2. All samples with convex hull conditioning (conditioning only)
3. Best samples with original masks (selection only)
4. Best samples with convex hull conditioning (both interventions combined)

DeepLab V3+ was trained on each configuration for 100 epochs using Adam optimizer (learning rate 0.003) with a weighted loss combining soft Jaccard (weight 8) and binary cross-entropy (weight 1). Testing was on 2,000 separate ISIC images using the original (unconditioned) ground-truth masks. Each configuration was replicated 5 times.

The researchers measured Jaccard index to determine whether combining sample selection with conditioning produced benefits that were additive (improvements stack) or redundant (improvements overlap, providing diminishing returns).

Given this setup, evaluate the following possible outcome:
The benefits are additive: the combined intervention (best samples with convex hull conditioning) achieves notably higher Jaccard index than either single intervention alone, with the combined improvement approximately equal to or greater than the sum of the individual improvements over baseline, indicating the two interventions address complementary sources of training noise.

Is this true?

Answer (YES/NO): YES